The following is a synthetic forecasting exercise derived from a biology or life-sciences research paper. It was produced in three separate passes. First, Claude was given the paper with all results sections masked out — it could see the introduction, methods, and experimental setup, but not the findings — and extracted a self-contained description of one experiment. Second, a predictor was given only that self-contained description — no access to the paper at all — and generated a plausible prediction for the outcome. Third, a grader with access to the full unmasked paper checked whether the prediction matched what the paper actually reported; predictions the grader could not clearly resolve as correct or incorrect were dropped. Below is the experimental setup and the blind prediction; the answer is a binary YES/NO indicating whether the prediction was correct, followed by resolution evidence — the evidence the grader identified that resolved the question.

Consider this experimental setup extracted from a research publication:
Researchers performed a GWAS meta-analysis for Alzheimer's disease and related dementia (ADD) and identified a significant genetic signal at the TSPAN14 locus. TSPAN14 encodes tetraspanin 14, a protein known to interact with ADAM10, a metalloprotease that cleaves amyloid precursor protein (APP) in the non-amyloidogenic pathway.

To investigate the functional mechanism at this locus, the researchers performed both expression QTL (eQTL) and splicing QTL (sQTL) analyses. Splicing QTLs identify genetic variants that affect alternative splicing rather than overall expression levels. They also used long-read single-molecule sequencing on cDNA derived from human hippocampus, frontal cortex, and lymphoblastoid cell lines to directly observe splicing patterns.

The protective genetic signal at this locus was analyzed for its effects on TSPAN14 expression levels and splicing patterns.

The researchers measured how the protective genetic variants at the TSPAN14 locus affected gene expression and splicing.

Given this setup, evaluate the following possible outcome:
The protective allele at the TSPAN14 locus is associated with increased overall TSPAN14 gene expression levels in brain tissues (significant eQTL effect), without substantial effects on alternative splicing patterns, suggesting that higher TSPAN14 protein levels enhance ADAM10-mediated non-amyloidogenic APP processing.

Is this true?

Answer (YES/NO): NO